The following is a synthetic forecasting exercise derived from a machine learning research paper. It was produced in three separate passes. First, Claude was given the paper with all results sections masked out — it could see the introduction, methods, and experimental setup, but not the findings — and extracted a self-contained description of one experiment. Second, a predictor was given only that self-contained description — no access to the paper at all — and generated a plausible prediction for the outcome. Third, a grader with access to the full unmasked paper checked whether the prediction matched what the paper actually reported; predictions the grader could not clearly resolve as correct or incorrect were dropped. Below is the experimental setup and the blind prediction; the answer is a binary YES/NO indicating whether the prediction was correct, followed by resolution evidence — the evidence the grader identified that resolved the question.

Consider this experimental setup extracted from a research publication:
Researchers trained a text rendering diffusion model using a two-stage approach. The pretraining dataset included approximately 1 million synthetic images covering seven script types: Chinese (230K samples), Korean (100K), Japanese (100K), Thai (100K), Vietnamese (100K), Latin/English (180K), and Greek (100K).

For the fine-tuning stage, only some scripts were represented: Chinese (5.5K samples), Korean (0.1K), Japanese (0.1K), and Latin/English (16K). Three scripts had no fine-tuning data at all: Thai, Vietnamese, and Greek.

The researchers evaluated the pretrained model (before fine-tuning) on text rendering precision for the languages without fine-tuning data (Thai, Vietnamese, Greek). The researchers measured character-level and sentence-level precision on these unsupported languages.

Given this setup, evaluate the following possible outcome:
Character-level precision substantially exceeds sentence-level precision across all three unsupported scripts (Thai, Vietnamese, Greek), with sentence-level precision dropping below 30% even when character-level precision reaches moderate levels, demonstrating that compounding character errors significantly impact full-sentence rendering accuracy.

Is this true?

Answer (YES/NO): NO